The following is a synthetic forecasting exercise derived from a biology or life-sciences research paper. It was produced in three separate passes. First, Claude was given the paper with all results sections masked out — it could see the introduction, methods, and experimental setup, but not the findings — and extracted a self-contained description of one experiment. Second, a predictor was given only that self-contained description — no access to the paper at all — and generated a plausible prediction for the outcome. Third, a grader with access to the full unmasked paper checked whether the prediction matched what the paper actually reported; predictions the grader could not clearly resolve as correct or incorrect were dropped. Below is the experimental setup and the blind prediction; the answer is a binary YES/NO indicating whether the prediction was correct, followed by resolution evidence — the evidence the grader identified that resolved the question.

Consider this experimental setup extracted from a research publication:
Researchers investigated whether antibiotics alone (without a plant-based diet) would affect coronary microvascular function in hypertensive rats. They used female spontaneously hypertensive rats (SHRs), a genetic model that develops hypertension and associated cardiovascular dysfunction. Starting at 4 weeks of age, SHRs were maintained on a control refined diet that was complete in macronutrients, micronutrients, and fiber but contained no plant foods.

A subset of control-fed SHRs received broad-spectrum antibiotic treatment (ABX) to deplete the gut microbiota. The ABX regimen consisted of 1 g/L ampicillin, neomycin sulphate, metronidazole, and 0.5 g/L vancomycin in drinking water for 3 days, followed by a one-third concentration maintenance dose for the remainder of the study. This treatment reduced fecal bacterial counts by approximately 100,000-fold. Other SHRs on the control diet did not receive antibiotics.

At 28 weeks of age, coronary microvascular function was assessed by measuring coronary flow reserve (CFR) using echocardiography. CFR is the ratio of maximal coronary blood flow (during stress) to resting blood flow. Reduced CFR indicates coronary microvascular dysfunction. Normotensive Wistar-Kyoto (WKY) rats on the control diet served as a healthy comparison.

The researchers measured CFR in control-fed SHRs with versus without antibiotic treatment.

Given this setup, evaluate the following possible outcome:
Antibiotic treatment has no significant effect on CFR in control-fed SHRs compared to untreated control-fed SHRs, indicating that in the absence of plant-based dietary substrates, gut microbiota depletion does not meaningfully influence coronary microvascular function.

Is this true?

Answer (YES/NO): YES